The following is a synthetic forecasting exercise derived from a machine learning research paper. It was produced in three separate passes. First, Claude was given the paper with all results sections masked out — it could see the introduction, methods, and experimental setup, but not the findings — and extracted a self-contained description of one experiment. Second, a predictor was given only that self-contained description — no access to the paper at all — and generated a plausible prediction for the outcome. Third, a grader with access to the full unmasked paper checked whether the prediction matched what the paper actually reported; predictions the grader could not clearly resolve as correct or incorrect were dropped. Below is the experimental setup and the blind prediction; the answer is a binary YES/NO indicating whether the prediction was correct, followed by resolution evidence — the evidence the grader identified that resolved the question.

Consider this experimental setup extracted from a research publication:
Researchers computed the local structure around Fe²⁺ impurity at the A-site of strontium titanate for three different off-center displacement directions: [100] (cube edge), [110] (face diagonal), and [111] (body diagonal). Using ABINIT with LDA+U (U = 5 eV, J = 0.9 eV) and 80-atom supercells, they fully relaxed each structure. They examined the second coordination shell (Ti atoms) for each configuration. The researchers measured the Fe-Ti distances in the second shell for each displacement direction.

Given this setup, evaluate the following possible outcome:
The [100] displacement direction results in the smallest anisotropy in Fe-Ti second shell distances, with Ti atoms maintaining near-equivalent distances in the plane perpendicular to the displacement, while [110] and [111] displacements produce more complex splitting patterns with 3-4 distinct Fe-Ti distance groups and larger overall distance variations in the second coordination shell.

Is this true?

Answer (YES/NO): NO